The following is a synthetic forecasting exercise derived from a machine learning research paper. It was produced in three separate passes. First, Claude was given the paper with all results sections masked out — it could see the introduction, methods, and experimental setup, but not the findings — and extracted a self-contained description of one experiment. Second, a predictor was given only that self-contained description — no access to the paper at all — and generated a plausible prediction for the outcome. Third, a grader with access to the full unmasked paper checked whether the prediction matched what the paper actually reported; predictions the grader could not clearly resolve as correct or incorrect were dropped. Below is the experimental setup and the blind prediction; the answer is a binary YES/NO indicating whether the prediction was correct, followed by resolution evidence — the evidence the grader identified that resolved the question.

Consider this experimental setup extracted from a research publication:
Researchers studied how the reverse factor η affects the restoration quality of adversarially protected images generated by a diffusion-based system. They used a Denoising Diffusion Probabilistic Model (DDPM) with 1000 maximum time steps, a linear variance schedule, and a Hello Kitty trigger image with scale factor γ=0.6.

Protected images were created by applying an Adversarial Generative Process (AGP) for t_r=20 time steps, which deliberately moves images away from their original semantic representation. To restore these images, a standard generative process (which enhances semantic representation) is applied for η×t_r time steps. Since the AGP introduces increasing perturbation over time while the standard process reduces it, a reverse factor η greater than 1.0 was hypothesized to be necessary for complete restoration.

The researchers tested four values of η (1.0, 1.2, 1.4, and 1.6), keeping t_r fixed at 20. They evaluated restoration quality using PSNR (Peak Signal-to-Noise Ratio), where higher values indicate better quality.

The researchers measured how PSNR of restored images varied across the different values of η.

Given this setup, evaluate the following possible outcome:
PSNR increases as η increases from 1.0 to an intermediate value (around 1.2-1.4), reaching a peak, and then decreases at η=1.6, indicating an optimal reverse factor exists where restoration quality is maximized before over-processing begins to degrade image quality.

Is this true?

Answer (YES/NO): YES